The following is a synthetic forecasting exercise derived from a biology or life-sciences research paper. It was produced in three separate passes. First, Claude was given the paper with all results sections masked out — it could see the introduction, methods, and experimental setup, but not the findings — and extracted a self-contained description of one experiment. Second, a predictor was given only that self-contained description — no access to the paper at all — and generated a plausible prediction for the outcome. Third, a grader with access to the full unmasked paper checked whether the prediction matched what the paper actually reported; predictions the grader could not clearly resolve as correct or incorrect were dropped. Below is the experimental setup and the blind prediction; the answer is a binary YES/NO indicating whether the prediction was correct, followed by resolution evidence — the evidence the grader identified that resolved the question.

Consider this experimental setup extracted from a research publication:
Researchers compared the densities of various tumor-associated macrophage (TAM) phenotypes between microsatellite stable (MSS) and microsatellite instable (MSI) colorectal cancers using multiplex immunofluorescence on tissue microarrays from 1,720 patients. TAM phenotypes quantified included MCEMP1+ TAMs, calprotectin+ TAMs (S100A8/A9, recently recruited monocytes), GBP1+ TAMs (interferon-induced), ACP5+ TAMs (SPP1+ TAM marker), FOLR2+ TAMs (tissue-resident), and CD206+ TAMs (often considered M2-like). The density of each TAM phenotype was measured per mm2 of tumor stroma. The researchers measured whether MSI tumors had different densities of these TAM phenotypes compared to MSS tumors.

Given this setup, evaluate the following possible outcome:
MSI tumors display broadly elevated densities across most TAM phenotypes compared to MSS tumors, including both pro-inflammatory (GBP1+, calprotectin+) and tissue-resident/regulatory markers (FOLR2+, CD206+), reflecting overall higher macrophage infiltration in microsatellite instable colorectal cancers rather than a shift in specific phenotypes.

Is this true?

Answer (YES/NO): NO